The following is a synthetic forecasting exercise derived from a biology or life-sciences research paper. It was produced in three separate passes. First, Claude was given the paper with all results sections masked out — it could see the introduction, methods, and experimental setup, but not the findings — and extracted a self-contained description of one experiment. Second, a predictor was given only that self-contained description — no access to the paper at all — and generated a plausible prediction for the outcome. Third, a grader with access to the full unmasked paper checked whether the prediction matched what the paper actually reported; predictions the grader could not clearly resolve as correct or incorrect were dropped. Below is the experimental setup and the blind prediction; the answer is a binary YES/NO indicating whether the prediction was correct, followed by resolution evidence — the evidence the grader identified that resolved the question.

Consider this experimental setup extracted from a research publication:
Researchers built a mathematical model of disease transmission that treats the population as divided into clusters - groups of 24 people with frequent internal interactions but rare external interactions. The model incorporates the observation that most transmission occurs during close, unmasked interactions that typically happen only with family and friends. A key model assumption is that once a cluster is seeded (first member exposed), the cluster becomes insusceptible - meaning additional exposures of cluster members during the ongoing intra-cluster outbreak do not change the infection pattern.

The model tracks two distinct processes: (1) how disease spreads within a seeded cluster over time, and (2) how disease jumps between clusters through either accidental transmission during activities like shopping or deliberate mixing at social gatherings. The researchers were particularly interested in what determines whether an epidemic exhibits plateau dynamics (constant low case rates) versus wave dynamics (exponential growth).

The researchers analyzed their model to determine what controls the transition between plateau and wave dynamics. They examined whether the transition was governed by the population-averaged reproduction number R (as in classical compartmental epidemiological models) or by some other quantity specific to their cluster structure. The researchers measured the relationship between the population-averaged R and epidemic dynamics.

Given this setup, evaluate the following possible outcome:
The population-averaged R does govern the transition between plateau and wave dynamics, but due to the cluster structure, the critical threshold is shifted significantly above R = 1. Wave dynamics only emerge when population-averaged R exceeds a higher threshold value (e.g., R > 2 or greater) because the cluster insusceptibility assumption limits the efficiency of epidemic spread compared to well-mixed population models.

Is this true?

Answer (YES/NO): NO